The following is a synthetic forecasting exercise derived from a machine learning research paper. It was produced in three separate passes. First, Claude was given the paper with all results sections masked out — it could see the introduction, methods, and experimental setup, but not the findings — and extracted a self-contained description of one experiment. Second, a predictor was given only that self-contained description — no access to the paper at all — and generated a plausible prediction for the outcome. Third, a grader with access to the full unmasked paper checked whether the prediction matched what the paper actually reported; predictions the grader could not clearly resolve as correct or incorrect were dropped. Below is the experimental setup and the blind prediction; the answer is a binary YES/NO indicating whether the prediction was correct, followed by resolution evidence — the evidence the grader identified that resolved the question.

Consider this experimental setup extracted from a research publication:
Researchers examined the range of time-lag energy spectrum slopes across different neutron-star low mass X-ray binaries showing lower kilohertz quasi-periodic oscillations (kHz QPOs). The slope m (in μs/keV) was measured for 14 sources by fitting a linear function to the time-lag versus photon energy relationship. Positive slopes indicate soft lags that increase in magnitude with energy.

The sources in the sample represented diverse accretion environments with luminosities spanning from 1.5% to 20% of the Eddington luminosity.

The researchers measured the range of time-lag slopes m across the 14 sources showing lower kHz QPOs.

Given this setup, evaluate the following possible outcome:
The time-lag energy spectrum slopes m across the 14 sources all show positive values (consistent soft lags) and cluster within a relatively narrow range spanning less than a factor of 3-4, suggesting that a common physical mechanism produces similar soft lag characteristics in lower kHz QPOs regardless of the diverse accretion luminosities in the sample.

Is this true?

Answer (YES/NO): NO